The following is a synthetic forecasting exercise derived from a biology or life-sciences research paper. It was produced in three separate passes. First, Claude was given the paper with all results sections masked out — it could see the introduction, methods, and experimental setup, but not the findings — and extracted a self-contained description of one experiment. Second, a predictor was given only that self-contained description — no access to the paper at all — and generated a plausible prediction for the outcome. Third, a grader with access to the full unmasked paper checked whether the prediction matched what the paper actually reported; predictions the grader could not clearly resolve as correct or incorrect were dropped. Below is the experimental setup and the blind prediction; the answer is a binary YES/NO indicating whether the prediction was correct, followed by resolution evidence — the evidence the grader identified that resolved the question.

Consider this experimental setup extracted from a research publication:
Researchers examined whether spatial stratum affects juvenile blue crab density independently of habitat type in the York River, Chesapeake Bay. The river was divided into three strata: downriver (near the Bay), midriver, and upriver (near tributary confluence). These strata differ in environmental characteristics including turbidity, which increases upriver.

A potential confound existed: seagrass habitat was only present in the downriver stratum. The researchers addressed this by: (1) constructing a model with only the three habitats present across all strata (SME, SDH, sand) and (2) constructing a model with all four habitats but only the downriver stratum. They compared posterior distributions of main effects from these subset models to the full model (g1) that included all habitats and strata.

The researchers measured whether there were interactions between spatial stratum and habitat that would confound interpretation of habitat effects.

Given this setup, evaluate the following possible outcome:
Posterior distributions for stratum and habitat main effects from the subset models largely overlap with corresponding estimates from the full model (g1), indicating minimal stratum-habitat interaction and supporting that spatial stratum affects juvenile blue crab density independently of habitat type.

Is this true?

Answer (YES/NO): YES